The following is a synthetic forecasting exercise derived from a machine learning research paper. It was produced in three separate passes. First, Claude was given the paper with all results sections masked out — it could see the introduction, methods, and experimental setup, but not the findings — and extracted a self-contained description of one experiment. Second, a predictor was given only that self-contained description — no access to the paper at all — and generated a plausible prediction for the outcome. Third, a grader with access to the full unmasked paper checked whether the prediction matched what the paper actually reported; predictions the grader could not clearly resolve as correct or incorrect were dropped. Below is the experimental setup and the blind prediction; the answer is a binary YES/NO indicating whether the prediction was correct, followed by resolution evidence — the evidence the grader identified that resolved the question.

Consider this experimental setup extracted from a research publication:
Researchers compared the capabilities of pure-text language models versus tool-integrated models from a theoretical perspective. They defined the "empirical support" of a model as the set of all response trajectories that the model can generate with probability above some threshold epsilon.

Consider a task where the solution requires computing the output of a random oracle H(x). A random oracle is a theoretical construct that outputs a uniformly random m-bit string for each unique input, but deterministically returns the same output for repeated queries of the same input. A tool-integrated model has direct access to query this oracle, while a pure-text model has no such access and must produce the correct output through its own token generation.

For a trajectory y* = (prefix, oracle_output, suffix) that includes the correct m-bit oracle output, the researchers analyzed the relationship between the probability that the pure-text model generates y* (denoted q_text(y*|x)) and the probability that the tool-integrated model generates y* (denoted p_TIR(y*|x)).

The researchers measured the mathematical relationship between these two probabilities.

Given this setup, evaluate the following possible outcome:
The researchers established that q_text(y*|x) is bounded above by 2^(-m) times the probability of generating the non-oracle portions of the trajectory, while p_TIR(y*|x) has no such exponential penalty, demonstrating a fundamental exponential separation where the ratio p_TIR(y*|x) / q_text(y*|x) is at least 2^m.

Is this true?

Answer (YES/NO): YES